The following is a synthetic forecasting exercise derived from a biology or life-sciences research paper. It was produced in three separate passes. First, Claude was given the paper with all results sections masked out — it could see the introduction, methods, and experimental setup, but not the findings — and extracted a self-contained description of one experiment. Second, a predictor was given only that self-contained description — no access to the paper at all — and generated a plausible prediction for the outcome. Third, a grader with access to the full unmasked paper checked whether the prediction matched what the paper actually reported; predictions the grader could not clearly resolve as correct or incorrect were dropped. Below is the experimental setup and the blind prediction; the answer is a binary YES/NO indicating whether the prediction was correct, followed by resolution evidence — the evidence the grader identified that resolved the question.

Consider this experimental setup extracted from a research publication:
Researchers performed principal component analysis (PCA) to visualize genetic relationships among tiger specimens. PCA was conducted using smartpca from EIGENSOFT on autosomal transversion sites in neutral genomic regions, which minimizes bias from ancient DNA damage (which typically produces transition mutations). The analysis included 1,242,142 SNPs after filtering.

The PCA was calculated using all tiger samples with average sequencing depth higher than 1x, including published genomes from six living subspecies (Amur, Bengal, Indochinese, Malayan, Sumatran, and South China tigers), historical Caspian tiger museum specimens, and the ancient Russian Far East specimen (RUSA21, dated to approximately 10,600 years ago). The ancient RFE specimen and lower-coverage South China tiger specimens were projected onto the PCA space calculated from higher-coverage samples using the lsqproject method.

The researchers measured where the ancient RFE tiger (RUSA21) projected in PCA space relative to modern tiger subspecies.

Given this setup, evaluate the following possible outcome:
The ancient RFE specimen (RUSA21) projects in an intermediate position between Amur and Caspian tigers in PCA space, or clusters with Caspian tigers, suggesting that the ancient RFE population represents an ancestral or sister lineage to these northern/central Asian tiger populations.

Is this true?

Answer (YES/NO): NO